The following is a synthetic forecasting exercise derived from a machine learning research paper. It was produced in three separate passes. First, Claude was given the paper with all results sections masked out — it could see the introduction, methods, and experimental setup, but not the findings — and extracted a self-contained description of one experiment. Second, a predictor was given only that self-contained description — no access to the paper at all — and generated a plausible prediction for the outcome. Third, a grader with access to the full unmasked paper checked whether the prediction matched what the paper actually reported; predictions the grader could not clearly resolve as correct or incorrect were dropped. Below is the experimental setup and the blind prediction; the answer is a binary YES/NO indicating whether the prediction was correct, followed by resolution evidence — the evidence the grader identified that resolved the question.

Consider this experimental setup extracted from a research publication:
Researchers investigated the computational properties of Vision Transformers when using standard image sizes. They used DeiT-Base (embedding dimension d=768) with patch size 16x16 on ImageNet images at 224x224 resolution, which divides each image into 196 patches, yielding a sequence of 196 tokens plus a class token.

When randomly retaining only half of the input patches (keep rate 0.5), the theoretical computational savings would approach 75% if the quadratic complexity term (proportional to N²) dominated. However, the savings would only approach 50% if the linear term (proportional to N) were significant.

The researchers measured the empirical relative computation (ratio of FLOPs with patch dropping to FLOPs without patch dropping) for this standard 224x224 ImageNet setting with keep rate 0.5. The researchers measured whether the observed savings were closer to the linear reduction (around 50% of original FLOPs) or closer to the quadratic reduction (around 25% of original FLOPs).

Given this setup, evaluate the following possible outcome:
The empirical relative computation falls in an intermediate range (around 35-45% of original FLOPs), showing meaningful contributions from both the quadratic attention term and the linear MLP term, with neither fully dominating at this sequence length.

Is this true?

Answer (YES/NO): NO